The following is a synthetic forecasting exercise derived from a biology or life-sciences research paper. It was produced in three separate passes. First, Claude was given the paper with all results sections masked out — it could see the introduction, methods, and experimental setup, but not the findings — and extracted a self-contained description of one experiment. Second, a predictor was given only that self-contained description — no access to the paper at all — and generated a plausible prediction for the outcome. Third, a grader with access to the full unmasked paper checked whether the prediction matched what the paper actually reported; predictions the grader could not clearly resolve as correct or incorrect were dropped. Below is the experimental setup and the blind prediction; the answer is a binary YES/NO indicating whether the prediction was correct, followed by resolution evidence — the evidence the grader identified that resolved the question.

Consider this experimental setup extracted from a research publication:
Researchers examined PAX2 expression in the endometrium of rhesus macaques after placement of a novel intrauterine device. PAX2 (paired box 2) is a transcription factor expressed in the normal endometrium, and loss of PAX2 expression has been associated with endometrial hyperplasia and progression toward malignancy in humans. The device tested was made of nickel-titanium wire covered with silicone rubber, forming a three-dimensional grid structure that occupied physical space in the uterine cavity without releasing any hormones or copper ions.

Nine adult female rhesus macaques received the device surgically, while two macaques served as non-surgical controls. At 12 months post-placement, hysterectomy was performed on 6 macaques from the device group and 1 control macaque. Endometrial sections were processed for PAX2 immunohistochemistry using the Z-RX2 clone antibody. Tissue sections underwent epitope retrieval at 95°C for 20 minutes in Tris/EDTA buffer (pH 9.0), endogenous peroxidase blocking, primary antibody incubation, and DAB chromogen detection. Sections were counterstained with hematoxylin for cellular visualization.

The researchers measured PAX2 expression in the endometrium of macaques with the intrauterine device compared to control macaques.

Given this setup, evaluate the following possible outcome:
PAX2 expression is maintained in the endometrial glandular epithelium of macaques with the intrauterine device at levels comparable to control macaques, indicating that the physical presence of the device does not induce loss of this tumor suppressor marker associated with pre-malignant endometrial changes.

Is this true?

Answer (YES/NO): YES